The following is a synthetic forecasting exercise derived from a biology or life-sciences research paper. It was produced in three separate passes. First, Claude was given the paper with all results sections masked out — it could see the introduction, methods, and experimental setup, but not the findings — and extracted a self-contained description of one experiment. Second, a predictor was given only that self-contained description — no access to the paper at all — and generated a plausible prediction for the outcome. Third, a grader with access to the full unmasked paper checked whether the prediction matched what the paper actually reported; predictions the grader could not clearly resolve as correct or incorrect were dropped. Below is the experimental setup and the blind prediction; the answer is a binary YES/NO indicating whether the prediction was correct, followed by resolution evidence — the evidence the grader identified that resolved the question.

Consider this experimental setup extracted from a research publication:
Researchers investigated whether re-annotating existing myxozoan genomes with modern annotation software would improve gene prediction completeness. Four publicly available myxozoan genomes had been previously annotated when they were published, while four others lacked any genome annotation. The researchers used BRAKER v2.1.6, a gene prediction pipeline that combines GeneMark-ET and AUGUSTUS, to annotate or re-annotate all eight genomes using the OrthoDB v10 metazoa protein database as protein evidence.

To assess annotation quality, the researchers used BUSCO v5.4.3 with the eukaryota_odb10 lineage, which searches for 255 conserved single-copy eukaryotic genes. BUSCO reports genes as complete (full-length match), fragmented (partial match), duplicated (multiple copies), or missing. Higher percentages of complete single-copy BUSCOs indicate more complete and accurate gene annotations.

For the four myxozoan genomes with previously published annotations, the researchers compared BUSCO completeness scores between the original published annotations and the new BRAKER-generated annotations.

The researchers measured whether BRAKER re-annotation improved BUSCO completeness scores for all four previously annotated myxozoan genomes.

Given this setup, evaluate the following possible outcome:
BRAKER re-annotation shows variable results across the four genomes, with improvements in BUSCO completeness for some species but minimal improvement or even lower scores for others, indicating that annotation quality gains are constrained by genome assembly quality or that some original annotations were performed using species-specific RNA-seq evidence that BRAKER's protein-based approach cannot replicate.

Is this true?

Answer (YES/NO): YES